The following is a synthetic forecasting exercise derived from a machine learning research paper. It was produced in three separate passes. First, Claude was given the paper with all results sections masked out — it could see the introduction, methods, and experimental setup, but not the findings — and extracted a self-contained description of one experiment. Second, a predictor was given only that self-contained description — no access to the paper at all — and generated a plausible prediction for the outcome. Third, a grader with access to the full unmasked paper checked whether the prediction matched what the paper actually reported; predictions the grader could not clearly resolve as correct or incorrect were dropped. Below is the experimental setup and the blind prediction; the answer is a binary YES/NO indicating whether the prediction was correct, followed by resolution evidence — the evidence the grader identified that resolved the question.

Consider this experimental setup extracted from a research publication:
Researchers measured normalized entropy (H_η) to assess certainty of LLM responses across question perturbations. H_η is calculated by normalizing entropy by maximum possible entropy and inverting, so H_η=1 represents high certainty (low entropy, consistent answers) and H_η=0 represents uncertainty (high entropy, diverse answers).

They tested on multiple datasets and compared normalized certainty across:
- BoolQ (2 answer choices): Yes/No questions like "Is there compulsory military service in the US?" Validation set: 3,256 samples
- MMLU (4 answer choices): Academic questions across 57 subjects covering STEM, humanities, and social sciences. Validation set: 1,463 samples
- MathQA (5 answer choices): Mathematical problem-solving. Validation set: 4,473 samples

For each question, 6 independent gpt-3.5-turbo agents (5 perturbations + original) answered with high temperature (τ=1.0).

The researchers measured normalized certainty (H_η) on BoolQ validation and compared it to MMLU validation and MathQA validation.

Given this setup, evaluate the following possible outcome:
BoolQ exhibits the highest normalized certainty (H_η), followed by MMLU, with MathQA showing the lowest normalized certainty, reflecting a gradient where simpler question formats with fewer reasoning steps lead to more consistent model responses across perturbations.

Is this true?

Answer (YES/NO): NO